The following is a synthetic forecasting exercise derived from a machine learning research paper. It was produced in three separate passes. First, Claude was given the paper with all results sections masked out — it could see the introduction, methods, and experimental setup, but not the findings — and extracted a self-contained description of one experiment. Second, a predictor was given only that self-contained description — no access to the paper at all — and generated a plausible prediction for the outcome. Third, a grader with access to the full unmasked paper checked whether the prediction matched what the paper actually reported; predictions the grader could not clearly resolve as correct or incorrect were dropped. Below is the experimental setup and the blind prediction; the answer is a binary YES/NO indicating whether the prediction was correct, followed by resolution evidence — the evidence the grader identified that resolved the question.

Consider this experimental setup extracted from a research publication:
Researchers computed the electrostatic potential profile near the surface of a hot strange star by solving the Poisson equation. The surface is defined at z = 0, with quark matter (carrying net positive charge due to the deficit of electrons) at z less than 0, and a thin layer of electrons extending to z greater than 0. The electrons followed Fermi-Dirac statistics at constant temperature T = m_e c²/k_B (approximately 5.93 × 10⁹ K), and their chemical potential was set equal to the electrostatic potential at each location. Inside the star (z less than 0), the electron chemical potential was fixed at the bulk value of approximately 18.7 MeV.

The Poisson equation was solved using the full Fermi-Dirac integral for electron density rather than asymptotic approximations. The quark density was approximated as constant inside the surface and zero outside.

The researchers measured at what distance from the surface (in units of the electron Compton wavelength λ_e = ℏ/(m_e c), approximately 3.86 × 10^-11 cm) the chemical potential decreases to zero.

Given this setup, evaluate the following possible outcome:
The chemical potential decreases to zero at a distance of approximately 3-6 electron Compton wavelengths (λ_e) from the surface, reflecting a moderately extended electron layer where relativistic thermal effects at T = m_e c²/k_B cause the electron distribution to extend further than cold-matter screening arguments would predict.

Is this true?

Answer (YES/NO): NO